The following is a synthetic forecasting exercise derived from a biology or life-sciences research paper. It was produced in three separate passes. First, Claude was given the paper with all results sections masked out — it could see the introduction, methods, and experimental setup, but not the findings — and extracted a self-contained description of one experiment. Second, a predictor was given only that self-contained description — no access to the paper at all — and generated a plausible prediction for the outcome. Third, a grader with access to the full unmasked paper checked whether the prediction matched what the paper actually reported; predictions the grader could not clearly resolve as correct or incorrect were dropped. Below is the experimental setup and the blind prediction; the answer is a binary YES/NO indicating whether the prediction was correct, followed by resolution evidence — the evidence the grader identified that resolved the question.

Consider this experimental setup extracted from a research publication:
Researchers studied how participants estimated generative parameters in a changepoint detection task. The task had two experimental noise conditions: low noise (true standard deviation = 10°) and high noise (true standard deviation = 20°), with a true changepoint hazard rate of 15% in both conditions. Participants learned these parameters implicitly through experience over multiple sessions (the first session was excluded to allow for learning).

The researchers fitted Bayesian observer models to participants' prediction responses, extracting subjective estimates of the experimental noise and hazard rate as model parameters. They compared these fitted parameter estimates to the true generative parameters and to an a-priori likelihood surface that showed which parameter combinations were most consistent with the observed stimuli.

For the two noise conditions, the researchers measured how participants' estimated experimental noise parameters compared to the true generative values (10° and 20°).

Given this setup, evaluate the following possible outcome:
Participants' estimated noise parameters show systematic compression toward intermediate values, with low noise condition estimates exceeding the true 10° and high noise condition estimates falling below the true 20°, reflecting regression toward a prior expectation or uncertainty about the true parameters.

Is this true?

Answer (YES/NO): NO